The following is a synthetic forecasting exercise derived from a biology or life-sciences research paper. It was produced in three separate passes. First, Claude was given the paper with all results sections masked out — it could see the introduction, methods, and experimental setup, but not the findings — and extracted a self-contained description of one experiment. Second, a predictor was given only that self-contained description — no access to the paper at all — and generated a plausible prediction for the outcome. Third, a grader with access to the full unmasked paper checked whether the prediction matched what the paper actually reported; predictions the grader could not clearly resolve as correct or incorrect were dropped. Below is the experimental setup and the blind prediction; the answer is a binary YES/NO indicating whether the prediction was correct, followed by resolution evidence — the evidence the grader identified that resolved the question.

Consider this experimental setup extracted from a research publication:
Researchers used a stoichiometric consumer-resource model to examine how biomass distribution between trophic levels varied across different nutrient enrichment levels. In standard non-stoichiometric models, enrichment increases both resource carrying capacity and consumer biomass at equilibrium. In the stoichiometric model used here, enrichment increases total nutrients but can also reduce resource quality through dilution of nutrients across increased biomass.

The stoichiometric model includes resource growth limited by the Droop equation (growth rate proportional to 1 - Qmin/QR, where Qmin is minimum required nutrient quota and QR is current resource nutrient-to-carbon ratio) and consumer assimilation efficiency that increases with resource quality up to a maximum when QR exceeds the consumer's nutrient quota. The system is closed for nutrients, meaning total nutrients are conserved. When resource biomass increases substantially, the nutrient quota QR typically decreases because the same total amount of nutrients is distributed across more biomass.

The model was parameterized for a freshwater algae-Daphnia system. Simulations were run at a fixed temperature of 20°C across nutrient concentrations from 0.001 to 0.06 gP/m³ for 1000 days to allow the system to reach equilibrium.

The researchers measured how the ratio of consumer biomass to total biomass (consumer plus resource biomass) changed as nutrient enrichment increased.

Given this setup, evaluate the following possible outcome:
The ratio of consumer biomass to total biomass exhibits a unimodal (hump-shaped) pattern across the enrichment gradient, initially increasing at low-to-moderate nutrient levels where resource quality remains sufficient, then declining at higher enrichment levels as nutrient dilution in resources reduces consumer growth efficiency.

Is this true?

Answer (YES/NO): NO